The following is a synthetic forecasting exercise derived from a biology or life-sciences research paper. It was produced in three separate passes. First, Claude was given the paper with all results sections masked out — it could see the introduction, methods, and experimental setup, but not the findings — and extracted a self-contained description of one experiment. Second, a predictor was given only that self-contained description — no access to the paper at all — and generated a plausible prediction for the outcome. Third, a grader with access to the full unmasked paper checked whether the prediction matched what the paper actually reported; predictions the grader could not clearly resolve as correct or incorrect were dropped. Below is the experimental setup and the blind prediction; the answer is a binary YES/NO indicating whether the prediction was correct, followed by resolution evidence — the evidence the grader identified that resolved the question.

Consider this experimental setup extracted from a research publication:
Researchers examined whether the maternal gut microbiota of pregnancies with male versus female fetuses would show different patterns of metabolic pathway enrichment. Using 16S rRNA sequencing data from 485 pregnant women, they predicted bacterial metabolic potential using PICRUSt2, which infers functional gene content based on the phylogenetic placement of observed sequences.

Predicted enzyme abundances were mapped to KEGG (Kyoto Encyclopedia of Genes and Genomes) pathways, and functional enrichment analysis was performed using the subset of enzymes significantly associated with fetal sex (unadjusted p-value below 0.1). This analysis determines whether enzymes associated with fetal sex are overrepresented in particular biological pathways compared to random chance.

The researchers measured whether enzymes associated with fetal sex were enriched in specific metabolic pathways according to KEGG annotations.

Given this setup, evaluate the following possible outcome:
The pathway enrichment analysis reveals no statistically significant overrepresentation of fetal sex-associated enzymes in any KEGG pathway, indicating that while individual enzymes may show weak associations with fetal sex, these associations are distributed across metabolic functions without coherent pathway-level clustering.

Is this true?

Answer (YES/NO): NO